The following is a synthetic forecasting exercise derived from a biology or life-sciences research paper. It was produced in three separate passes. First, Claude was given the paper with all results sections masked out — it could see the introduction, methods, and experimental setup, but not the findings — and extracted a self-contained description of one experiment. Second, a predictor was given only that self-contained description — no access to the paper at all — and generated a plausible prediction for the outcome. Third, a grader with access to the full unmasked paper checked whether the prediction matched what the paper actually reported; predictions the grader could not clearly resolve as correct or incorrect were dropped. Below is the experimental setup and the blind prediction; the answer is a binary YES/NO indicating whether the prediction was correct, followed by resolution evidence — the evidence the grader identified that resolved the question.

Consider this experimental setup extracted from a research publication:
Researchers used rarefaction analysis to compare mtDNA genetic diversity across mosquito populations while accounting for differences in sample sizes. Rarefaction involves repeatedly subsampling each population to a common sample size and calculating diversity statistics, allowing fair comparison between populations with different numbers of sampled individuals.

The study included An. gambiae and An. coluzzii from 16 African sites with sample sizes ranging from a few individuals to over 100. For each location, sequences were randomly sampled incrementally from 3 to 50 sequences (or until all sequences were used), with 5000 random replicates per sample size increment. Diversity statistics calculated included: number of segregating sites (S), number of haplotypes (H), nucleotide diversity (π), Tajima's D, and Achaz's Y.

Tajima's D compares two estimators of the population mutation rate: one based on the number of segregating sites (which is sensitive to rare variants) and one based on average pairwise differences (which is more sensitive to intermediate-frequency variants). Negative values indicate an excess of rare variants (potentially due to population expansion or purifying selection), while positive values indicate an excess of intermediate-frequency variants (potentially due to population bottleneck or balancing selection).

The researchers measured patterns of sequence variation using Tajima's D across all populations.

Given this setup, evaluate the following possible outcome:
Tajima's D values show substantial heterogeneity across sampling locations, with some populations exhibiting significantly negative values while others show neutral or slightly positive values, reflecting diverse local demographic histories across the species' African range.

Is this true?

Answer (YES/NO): NO